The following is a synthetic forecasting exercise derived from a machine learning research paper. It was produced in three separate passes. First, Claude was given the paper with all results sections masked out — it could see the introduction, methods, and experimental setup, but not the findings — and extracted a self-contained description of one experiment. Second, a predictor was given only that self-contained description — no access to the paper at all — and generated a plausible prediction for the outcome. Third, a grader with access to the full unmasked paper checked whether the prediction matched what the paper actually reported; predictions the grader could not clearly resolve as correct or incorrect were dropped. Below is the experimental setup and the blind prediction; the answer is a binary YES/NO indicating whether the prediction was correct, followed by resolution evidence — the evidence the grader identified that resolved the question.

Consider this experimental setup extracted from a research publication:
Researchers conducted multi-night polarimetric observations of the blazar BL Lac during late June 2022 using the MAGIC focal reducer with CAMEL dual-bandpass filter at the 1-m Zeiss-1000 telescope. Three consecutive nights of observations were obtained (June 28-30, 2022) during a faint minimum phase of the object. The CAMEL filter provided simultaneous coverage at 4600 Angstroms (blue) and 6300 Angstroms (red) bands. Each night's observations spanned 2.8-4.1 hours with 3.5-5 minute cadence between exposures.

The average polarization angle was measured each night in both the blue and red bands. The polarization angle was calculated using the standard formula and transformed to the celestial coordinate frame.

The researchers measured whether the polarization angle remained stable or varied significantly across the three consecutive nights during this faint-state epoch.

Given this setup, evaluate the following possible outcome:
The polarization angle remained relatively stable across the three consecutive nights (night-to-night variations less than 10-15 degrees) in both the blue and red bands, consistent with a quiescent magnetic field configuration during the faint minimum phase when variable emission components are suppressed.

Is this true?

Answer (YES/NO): YES